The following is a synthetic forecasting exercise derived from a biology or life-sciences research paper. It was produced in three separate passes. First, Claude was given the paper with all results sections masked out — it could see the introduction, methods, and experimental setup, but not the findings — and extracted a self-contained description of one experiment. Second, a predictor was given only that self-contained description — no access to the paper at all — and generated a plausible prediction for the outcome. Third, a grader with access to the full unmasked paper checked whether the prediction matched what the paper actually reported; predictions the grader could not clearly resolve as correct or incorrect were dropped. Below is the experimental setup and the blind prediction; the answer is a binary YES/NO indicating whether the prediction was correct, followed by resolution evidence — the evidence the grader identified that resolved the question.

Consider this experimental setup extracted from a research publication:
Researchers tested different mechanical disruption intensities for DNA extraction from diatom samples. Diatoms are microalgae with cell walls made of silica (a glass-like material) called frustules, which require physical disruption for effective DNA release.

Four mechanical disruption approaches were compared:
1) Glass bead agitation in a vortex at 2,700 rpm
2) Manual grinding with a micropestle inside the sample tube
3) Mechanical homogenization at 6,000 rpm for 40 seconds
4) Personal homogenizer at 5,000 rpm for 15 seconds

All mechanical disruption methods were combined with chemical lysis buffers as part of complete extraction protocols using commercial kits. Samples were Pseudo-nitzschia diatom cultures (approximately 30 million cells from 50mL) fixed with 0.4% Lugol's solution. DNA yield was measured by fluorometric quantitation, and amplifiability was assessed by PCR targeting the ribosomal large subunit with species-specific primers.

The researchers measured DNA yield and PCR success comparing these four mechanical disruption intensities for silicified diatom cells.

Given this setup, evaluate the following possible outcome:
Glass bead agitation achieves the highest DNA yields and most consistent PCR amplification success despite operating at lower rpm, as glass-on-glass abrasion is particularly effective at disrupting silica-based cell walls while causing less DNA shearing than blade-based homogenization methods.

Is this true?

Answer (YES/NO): NO